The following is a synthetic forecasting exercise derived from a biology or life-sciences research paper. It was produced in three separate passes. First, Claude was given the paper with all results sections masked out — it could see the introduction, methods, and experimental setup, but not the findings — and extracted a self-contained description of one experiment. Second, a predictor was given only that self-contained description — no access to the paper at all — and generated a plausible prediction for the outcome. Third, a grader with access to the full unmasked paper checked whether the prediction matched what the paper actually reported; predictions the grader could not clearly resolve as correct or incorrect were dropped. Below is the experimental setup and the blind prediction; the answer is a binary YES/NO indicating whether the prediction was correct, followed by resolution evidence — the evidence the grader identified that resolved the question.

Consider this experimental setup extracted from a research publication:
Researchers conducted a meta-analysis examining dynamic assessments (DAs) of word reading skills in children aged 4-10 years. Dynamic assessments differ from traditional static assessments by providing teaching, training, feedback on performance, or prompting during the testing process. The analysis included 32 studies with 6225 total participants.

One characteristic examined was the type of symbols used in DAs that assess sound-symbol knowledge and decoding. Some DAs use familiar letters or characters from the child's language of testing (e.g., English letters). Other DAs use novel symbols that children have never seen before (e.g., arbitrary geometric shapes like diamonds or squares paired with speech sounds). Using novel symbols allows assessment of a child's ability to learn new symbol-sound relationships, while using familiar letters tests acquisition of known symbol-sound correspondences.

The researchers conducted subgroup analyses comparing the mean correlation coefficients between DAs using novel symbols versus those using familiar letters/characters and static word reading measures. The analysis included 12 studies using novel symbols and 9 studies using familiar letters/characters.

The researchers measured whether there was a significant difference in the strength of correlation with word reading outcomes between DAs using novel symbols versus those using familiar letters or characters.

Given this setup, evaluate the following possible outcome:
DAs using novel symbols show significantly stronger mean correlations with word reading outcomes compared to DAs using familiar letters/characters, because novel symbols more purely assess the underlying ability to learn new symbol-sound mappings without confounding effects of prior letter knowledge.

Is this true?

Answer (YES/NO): NO